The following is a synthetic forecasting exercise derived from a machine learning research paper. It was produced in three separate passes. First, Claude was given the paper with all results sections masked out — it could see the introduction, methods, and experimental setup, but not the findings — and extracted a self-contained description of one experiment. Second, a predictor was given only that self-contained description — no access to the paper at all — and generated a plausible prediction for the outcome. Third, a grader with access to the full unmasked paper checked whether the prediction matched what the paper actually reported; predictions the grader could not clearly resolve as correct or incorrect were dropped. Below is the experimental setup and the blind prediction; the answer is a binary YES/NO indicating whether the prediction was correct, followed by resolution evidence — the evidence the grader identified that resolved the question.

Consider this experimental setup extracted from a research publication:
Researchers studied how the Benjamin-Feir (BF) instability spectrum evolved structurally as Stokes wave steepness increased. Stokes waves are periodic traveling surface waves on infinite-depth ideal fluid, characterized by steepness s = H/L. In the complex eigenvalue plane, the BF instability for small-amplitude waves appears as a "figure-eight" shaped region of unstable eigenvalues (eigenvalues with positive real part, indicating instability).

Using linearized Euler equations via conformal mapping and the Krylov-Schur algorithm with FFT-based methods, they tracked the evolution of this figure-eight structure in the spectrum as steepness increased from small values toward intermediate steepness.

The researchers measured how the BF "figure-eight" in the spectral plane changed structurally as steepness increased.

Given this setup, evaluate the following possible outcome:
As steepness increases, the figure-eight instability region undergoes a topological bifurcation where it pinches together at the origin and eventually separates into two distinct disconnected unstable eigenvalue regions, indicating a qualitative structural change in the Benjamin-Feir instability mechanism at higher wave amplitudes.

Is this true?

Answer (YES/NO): NO